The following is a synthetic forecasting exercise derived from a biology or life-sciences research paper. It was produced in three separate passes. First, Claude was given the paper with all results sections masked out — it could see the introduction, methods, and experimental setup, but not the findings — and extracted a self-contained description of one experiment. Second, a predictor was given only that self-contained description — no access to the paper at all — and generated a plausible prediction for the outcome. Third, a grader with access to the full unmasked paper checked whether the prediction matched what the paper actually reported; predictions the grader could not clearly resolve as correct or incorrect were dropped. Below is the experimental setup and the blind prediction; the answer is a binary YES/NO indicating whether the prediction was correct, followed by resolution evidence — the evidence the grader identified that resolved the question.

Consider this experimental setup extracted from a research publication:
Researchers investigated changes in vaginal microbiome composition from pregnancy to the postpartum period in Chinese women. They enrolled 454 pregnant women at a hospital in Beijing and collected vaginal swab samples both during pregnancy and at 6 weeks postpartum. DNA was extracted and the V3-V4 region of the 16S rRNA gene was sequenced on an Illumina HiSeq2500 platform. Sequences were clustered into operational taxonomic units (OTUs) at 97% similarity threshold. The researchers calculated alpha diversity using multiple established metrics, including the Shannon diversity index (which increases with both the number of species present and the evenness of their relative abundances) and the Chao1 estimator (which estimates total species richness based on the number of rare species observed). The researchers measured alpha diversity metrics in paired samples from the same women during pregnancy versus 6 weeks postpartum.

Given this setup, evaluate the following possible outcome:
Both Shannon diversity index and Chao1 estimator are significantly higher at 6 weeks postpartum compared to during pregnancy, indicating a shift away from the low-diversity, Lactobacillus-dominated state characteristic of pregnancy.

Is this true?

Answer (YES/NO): YES